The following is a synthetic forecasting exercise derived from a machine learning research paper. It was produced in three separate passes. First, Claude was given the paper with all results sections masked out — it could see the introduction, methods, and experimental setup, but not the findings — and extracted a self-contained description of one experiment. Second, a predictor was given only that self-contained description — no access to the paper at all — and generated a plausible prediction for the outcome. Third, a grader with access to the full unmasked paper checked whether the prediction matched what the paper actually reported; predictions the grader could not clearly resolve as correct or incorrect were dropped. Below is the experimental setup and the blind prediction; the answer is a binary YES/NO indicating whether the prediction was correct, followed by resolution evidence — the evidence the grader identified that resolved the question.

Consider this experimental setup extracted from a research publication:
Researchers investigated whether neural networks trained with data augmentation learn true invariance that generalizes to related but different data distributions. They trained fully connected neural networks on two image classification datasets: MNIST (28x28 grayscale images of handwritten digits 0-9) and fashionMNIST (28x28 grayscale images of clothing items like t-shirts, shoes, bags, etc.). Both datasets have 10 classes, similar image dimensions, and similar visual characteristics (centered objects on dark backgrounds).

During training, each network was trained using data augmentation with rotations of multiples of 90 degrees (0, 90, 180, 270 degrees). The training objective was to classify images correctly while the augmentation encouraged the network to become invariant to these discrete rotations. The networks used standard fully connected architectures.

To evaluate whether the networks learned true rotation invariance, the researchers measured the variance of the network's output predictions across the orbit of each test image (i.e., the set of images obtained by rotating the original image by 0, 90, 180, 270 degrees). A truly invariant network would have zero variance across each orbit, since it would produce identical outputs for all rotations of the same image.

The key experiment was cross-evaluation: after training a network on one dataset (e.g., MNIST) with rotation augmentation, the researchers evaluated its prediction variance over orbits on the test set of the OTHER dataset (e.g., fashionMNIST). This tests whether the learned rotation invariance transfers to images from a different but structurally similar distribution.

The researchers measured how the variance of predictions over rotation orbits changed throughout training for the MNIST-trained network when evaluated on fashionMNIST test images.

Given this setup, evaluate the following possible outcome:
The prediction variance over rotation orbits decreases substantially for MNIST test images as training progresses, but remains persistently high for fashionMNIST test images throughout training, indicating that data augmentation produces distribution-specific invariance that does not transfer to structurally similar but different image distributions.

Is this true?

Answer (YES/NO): NO